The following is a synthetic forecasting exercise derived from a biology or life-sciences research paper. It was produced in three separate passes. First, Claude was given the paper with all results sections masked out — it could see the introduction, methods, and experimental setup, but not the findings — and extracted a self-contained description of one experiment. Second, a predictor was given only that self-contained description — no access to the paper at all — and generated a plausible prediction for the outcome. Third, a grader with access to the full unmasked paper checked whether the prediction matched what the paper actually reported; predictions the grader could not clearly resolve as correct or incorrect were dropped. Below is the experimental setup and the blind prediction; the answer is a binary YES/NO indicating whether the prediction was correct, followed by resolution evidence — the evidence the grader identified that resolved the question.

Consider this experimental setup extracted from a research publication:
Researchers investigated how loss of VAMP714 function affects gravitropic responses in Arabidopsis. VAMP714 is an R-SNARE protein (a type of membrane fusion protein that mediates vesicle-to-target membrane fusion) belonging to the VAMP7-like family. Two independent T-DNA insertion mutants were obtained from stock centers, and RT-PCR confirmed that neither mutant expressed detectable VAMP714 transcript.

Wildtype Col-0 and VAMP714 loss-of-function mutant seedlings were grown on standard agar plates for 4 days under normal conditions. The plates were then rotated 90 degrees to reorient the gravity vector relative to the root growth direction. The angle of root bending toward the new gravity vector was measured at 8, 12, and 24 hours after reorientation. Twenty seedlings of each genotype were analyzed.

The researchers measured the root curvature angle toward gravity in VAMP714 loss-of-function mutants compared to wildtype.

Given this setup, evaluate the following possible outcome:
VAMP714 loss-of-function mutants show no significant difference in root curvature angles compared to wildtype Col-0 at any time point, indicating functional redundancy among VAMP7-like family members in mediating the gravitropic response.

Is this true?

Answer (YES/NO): NO